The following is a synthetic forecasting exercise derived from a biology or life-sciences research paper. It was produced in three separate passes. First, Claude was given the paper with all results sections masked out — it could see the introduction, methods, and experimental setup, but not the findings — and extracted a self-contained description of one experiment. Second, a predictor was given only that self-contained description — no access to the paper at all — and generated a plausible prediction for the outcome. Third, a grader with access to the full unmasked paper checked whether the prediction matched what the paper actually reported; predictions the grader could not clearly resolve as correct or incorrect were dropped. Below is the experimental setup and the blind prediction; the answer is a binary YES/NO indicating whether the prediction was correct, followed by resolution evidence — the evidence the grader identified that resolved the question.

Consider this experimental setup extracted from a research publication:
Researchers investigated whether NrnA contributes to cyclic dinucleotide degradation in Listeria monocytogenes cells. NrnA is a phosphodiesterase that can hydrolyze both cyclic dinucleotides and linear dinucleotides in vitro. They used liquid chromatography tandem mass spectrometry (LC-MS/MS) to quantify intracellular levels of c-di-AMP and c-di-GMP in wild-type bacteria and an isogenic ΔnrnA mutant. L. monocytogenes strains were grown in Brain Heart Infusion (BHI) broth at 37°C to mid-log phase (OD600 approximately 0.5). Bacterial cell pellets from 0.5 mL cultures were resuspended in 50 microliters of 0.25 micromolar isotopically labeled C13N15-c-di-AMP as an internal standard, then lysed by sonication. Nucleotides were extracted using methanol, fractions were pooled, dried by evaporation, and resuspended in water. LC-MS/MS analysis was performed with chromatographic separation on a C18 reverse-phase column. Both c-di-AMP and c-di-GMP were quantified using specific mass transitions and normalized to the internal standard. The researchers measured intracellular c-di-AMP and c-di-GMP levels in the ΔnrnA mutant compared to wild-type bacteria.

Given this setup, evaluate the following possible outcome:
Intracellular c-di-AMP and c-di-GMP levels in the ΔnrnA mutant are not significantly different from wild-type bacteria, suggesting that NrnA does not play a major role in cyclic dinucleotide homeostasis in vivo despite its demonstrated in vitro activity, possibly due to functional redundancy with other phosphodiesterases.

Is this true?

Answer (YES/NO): YES